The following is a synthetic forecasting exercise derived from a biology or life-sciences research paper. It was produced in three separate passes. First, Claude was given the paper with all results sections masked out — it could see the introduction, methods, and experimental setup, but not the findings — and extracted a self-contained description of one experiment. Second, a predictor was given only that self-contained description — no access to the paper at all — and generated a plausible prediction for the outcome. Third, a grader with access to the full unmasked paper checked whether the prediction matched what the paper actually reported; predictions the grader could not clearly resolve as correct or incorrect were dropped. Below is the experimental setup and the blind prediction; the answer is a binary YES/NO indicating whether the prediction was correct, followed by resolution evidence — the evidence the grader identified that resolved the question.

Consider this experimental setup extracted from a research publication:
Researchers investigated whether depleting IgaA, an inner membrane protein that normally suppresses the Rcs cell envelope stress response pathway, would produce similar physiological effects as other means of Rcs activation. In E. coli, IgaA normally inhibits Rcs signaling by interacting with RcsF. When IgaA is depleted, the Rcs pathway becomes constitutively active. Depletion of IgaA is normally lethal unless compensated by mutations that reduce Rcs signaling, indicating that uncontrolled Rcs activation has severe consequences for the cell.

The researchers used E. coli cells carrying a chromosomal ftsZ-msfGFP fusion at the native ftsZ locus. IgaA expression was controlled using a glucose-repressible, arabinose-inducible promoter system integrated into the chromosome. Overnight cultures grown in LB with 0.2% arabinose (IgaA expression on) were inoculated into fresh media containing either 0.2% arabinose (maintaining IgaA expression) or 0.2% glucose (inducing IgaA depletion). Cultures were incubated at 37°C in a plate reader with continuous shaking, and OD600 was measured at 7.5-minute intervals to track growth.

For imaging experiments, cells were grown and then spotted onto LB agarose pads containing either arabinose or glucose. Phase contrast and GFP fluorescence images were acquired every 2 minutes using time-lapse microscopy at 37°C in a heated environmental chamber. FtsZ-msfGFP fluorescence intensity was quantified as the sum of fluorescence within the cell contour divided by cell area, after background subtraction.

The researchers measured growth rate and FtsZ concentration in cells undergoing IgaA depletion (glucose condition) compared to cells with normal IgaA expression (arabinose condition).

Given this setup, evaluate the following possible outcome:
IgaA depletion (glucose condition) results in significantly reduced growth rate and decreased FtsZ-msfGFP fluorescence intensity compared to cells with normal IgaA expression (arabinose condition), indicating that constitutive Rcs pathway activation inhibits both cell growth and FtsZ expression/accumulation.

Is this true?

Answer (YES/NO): NO